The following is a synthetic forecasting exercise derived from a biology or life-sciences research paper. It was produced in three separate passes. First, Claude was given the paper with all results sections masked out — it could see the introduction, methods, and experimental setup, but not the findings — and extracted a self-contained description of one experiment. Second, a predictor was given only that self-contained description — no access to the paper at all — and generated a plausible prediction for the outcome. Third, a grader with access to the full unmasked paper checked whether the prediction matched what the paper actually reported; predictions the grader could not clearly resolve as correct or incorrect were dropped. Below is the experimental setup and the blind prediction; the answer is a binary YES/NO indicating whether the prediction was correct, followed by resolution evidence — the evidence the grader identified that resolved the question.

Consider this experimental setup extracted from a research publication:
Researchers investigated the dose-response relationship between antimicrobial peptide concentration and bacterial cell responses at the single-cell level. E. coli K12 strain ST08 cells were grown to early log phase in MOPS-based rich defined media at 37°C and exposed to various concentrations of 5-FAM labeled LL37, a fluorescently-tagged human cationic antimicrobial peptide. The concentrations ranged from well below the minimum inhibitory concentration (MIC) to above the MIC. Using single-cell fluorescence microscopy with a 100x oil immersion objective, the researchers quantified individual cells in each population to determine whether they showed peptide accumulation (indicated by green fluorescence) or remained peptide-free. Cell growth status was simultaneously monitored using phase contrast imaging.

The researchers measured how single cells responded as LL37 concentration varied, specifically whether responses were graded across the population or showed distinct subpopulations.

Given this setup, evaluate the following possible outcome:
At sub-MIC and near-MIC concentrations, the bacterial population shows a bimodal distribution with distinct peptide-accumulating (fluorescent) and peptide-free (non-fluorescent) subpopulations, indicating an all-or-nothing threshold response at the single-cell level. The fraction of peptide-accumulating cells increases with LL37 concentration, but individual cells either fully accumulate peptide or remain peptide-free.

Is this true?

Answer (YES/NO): YES